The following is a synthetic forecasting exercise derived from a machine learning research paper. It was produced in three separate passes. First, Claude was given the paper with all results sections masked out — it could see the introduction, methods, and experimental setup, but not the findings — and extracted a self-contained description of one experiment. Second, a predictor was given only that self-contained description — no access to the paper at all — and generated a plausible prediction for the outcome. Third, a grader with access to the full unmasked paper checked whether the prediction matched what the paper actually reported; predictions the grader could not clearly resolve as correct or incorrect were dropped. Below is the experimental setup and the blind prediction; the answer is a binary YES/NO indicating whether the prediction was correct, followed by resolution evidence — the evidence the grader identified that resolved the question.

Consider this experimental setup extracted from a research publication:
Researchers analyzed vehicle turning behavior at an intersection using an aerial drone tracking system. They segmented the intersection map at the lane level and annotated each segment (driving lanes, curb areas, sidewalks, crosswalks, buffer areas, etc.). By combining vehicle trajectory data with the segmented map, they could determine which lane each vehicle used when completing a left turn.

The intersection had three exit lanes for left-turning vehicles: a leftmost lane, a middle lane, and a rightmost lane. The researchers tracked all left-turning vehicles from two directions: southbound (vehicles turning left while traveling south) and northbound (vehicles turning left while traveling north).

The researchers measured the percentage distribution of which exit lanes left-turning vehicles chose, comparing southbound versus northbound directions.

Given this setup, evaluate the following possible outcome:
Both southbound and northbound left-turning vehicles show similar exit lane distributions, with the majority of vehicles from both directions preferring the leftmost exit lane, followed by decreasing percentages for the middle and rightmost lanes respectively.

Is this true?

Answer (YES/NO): NO